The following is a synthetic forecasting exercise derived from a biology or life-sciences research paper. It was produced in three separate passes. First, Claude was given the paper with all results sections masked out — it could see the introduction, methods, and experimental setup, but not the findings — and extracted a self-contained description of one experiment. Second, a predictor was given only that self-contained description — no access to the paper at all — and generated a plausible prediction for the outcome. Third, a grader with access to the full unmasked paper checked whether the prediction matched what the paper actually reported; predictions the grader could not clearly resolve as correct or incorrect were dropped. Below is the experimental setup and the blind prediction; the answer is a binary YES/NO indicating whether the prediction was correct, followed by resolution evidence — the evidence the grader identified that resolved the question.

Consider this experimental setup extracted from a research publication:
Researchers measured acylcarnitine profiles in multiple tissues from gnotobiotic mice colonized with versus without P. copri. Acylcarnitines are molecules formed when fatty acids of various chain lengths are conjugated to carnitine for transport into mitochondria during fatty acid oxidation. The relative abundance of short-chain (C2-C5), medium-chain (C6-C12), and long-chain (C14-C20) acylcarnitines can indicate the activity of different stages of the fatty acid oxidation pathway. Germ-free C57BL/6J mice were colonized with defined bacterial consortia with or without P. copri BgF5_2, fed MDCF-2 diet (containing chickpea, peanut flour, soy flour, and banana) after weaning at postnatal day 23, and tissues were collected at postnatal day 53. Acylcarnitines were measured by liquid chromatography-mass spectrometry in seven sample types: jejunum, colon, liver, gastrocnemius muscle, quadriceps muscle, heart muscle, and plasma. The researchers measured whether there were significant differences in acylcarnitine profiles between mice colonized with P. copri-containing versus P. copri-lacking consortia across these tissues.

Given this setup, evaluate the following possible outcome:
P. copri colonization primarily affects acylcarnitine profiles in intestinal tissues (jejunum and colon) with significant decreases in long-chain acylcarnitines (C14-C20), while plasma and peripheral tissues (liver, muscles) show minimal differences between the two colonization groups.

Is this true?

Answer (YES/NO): NO